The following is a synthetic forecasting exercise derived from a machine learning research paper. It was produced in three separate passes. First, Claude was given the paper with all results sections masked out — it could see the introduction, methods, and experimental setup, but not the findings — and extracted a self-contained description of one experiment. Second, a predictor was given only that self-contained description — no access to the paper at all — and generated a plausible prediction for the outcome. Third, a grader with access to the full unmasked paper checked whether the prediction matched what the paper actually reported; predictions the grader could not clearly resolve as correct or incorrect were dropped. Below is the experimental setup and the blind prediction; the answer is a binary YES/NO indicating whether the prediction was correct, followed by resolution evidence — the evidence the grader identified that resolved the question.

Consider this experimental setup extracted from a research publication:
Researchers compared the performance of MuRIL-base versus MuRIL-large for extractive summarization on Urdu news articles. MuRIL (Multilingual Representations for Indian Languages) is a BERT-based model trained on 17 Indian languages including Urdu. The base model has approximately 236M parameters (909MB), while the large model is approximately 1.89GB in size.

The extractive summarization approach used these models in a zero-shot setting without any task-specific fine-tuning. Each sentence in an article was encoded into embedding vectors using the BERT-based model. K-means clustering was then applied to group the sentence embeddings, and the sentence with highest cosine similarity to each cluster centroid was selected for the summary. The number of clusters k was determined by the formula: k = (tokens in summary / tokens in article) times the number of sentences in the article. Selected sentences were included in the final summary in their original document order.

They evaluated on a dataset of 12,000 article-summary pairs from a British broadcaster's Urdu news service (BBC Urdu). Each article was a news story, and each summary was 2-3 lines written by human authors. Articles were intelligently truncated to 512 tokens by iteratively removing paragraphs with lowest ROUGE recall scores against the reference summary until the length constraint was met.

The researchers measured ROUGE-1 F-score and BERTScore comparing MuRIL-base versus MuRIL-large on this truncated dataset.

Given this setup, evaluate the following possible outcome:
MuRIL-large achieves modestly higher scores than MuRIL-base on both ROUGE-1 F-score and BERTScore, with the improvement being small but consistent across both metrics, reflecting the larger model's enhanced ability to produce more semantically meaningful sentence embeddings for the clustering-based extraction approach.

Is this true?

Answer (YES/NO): YES